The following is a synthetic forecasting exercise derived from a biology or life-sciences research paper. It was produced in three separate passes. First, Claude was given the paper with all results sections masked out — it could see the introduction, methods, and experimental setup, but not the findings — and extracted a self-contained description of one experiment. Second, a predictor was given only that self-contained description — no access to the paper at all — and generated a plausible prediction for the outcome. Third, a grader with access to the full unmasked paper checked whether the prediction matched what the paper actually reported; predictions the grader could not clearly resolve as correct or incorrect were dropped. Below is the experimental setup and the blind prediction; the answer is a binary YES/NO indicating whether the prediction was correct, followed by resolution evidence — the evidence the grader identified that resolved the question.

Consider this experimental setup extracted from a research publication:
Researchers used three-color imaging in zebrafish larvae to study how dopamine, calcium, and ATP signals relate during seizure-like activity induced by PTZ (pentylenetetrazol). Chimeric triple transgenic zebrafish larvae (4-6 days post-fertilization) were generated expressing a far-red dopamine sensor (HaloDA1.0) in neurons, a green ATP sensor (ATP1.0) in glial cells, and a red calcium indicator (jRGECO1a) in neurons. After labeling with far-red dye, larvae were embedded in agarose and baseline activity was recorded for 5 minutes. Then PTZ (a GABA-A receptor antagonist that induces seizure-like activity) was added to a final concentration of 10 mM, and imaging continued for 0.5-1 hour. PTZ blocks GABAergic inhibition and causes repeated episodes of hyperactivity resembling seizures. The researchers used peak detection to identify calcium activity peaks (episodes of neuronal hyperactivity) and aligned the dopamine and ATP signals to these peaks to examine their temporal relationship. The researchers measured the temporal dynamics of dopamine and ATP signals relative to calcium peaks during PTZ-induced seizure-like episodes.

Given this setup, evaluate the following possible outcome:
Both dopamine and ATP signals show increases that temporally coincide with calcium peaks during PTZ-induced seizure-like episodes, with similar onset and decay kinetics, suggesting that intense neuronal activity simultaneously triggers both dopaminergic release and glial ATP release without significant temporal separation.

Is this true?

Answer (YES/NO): NO